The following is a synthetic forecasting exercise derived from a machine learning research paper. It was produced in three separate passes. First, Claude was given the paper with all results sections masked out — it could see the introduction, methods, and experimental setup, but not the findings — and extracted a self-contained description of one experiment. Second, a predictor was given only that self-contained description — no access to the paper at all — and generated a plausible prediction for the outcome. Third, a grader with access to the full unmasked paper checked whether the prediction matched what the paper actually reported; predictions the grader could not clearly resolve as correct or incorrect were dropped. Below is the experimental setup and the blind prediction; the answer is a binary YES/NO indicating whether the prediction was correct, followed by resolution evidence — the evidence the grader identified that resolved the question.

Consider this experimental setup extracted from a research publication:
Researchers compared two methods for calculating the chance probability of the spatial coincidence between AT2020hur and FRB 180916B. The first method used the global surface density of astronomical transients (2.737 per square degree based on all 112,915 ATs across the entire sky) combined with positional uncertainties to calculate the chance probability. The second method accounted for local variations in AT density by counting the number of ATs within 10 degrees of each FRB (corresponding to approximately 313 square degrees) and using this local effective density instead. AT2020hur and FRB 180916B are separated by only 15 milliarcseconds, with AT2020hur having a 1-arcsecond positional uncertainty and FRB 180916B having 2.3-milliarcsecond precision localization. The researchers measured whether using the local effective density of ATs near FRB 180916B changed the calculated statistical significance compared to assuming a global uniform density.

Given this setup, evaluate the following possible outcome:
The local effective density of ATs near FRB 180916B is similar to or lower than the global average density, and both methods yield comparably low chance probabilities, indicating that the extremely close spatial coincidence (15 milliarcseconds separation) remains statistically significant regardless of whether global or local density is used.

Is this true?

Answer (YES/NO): YES